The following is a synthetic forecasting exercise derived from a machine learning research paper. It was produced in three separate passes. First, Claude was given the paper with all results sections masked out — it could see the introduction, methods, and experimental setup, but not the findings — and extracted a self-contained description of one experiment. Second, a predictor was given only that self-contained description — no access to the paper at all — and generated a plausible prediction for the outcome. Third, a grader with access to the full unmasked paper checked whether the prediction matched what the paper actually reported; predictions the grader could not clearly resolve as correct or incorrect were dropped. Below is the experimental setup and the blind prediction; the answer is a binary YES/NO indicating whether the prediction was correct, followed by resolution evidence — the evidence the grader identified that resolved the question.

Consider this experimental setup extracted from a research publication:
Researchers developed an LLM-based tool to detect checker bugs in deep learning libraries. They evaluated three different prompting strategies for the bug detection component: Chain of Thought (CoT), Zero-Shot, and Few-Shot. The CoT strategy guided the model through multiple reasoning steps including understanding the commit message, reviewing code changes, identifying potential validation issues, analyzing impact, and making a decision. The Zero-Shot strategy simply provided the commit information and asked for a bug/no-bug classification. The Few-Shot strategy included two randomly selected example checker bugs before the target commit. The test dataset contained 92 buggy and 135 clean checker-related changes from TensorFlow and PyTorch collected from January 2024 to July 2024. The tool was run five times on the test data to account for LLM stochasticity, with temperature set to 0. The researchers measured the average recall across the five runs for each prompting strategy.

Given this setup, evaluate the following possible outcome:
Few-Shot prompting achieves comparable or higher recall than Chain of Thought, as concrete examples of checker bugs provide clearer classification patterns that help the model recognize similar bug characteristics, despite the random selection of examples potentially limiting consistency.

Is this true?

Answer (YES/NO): NO